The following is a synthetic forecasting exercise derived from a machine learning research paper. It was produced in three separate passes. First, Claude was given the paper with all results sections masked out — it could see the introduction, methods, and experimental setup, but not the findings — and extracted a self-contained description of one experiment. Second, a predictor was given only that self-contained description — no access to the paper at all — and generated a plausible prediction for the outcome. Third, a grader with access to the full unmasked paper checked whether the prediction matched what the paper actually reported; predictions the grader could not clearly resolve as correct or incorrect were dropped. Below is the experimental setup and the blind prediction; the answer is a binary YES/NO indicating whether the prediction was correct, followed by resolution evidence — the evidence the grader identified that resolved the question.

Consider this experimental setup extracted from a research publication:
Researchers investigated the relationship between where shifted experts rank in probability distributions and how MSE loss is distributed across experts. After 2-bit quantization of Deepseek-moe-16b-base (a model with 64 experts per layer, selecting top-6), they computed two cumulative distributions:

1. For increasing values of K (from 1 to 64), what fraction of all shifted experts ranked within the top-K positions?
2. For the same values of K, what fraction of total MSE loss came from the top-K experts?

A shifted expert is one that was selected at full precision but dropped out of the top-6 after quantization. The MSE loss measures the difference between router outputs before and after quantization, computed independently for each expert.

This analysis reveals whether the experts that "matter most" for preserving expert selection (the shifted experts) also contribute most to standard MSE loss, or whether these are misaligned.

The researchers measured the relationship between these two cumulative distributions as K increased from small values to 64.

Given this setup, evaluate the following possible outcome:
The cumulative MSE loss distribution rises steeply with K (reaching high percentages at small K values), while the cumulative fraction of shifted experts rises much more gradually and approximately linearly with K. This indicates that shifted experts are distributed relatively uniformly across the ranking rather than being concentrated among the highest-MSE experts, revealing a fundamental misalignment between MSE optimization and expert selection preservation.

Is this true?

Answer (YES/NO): NO